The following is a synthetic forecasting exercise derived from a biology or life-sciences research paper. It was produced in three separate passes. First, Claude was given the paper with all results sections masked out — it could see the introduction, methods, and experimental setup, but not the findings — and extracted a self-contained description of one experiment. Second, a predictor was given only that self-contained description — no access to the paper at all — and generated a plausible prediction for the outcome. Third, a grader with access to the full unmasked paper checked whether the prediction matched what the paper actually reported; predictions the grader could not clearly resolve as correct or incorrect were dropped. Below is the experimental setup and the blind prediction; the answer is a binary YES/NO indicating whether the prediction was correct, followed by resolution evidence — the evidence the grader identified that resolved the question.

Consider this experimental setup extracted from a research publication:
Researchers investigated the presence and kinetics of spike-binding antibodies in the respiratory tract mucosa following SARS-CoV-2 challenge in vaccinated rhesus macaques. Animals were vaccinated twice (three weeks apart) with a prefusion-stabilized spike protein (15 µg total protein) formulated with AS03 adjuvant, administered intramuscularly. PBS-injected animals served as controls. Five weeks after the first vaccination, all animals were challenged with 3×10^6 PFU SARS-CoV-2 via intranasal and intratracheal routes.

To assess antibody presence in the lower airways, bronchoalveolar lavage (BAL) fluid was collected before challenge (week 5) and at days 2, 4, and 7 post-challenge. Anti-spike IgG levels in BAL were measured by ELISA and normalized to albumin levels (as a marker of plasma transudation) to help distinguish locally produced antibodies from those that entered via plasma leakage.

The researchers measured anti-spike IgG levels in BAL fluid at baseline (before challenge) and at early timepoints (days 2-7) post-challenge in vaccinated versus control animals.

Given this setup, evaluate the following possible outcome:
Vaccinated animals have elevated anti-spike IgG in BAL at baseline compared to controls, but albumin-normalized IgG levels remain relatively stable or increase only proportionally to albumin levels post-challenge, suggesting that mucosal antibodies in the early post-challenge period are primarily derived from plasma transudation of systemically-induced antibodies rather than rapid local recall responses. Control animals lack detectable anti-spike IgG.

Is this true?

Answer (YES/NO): NO